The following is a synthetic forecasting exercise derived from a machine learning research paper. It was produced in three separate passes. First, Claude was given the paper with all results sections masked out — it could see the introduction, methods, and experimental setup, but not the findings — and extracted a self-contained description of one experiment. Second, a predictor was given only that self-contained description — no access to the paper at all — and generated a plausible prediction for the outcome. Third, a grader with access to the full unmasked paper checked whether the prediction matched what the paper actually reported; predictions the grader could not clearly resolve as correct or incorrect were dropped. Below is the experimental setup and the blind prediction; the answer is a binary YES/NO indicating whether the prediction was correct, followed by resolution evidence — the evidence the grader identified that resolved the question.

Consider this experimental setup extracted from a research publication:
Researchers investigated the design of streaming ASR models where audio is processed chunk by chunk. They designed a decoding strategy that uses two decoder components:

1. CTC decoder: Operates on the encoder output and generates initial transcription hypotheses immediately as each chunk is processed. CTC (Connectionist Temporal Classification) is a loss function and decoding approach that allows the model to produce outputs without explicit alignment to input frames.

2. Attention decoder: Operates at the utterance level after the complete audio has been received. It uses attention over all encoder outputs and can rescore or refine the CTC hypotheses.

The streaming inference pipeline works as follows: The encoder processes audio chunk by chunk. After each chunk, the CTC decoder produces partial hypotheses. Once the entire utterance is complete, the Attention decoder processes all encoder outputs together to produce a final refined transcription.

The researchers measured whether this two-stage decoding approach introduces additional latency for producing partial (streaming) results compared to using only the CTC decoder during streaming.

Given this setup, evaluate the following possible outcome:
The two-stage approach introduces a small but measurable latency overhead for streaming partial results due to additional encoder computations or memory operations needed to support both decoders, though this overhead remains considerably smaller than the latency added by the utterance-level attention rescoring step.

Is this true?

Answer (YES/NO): NO